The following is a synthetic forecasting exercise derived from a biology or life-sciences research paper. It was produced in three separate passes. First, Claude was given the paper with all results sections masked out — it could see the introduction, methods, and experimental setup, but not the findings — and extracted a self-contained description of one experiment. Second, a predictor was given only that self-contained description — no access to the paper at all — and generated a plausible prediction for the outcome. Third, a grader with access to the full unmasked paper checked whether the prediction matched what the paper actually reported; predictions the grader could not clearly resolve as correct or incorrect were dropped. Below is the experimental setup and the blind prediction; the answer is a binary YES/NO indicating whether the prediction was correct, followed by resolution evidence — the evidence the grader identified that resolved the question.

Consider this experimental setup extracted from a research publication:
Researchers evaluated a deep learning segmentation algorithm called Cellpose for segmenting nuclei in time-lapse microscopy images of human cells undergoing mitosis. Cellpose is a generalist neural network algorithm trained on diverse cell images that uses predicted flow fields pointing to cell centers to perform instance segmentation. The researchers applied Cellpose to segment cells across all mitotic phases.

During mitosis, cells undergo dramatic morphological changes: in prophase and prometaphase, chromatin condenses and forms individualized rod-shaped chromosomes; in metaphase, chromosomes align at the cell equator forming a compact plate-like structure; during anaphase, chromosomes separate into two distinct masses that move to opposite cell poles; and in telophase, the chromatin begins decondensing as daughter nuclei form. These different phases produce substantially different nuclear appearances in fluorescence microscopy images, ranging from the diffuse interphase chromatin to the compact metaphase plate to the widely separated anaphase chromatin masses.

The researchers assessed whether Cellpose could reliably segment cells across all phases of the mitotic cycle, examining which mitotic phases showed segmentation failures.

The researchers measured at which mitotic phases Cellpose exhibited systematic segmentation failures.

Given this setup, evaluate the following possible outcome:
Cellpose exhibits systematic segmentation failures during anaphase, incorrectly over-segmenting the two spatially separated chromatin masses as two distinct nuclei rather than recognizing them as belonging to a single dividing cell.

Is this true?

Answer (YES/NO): NO